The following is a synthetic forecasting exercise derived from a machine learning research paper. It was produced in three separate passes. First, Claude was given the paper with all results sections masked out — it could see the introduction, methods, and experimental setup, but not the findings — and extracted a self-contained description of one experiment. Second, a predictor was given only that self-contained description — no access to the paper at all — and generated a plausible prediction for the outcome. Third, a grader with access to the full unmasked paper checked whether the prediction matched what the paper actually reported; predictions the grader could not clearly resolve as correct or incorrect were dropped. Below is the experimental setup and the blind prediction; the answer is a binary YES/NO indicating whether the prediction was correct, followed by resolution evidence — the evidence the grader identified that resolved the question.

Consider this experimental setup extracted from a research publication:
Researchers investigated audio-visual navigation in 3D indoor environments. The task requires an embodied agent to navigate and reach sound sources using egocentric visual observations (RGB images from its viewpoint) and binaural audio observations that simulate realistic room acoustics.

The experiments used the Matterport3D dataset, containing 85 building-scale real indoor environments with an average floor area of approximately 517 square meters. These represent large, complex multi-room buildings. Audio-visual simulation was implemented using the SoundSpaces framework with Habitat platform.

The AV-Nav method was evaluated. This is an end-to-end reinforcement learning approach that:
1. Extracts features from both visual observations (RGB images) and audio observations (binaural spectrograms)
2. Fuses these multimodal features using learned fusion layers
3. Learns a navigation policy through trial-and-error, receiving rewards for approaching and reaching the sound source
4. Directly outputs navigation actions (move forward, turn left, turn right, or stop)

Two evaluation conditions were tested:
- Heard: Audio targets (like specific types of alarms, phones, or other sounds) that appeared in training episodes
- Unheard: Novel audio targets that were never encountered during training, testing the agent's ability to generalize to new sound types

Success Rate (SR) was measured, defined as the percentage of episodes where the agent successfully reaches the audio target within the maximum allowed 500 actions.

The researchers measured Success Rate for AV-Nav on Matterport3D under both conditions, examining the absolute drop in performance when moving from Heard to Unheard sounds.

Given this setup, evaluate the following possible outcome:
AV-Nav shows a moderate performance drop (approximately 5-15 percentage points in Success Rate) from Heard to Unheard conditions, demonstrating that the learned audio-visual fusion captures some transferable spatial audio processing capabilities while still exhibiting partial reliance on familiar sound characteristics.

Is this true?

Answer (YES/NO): NO